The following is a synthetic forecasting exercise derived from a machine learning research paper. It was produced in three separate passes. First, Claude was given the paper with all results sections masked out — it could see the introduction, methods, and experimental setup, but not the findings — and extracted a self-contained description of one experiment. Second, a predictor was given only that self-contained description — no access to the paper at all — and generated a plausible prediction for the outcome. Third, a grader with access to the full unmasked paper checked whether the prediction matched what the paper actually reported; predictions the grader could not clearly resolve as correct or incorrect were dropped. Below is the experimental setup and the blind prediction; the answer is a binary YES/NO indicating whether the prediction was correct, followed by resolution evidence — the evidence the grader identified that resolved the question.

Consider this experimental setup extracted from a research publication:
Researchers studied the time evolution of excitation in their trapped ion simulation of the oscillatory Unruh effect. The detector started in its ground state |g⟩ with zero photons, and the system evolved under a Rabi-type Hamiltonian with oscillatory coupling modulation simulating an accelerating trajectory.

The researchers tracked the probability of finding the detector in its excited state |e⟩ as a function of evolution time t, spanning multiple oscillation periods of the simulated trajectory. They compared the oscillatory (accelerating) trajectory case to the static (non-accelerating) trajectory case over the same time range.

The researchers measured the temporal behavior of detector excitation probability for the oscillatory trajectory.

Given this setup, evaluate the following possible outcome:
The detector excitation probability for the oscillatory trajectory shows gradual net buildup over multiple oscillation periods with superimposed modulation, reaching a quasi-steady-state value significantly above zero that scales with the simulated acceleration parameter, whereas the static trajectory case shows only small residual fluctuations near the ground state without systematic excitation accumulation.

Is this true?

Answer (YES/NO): NO